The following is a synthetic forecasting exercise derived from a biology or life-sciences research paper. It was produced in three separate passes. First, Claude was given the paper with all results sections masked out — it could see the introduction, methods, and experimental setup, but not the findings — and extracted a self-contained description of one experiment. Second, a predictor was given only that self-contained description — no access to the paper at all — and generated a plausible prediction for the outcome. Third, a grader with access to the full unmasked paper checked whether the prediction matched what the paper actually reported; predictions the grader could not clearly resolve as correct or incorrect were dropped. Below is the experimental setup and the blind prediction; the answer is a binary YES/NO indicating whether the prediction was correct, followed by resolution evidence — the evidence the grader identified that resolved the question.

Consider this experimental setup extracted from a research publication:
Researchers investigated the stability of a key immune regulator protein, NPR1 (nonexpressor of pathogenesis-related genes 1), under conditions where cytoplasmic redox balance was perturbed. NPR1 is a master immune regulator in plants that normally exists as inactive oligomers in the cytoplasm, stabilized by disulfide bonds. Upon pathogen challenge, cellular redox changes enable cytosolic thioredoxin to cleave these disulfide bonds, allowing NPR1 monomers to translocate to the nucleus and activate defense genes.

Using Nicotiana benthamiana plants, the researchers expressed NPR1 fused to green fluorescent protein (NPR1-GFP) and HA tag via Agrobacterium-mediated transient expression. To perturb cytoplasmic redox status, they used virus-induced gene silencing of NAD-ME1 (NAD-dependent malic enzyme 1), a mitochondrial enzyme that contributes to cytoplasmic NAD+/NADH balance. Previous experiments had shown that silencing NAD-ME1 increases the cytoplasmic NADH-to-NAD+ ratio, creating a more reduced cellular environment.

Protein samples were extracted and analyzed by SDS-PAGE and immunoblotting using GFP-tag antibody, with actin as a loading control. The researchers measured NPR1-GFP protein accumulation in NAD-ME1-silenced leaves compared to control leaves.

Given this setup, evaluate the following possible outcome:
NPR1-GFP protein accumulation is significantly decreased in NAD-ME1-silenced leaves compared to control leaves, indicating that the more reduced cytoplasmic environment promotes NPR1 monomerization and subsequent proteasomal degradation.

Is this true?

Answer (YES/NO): NO